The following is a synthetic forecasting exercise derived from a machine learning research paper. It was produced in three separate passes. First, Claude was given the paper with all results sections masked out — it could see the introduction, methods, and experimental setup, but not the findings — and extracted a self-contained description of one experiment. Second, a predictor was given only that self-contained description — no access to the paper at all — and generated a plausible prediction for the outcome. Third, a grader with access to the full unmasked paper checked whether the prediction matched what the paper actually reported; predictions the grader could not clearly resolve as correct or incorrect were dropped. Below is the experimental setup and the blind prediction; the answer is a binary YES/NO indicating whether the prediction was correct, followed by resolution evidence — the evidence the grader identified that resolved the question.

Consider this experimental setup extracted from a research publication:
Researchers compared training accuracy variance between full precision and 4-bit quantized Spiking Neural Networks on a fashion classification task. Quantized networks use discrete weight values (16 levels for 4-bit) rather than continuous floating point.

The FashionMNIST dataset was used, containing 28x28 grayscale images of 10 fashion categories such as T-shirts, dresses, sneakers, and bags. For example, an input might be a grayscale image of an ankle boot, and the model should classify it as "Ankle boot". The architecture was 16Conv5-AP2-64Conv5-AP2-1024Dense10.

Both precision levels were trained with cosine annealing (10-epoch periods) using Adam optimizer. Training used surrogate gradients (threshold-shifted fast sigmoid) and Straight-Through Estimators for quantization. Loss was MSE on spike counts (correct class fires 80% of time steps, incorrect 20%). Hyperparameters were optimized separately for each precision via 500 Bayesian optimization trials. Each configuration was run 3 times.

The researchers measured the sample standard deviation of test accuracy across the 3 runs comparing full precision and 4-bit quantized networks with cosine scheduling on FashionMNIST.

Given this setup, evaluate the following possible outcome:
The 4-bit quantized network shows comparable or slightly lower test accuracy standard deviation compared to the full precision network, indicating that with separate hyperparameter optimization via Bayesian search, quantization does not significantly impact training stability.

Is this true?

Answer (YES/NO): NO